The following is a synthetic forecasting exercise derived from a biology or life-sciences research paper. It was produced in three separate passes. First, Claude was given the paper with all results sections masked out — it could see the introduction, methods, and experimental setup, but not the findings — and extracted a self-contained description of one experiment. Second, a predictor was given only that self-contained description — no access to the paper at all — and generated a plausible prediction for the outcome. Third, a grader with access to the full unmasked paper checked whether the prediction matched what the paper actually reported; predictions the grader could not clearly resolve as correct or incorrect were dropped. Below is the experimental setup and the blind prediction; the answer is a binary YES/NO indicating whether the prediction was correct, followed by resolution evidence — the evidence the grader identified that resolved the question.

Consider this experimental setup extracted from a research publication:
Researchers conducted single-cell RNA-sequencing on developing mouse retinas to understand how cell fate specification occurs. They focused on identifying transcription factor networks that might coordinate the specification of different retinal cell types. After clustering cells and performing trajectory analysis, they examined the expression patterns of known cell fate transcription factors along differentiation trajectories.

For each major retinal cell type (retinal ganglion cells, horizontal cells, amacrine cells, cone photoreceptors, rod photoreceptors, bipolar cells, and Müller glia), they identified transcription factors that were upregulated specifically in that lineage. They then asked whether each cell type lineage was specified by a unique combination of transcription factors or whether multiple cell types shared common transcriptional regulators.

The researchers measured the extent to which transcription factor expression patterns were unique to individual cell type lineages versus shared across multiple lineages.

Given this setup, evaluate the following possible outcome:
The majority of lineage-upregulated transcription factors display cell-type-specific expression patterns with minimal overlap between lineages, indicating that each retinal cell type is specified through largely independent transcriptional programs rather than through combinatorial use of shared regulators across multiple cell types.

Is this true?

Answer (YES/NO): NO